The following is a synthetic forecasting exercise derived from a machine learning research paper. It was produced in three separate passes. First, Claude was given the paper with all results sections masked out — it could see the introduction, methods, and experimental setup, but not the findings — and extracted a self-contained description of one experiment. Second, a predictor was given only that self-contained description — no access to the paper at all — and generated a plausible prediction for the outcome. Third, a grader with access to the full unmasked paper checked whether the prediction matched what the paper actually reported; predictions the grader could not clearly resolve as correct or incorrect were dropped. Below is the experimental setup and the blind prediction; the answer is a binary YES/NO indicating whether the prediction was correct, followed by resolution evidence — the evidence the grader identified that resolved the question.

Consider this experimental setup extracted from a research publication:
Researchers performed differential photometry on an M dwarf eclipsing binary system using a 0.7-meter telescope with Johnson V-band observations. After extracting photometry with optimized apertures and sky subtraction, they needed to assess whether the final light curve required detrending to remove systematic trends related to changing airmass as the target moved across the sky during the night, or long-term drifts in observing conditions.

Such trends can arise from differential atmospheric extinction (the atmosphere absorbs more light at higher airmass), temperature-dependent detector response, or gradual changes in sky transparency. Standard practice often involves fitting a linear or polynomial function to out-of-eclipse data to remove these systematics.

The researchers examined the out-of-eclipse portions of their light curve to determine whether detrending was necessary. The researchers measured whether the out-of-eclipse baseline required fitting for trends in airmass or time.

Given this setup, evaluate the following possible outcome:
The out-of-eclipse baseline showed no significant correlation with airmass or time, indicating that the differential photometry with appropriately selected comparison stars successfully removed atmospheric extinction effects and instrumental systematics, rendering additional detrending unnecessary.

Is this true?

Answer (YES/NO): YES